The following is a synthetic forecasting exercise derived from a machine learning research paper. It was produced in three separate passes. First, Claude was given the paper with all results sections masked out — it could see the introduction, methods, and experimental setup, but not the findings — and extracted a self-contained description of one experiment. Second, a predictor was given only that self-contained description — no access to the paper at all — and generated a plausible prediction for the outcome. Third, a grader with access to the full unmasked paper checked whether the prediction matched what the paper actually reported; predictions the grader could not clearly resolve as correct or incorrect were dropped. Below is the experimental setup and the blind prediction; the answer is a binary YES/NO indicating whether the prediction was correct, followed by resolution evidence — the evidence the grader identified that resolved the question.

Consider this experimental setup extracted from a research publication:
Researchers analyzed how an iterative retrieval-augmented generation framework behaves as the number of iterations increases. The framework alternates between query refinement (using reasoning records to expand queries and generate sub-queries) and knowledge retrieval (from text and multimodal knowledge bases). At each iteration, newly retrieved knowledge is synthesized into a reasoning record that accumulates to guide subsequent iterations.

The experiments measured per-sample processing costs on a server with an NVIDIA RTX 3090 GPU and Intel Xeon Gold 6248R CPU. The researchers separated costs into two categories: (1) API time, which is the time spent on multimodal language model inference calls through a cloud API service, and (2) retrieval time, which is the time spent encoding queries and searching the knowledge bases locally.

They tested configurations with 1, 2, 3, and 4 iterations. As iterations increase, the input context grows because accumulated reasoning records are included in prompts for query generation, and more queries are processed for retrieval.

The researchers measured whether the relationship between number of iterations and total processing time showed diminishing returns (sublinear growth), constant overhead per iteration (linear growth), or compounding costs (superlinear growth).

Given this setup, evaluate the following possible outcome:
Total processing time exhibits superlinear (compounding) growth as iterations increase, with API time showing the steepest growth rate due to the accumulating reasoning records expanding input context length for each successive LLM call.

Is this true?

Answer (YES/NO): NO